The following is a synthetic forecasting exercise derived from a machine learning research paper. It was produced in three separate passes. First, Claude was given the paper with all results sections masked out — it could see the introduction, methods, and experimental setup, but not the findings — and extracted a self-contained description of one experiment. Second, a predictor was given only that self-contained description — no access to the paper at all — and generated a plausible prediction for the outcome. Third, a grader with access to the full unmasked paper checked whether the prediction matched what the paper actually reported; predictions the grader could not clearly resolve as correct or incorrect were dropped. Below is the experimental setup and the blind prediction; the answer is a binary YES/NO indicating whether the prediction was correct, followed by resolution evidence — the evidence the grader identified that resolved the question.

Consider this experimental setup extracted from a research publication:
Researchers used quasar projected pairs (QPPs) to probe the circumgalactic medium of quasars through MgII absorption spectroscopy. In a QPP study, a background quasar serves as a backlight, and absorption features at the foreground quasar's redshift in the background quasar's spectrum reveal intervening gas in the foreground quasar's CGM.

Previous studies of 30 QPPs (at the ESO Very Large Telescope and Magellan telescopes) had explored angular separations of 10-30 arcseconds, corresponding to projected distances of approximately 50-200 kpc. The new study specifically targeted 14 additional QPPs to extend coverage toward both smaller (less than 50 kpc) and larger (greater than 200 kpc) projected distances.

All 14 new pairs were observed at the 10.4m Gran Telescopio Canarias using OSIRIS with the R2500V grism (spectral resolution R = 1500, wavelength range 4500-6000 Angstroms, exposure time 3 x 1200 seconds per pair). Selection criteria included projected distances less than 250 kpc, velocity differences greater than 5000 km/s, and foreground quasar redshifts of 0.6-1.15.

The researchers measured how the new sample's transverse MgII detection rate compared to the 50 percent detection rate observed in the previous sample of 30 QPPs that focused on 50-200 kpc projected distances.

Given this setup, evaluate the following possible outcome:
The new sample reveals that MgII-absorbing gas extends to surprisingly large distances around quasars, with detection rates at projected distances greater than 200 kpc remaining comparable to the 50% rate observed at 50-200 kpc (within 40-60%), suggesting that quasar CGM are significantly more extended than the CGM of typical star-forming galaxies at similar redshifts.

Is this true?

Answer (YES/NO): NO